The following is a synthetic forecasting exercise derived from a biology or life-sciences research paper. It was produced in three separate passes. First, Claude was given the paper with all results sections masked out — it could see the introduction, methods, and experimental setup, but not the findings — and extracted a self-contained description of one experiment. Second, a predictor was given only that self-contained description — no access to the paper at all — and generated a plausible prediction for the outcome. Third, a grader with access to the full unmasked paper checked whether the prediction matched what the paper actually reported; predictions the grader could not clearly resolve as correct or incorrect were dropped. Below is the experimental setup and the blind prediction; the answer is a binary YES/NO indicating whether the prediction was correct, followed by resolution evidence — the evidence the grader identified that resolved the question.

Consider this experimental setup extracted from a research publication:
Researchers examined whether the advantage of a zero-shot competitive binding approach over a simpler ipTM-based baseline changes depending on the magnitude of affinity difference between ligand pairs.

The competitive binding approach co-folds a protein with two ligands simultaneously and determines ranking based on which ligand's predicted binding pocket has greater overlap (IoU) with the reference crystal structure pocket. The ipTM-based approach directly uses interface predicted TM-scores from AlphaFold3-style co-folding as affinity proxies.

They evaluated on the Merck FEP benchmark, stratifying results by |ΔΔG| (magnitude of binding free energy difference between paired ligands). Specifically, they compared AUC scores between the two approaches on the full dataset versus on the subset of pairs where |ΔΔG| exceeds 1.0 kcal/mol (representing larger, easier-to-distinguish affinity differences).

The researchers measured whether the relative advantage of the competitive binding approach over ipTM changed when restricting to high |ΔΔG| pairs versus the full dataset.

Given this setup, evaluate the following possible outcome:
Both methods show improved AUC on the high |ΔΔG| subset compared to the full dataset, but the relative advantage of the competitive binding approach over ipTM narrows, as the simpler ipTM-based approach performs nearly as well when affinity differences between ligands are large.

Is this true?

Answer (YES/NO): NO